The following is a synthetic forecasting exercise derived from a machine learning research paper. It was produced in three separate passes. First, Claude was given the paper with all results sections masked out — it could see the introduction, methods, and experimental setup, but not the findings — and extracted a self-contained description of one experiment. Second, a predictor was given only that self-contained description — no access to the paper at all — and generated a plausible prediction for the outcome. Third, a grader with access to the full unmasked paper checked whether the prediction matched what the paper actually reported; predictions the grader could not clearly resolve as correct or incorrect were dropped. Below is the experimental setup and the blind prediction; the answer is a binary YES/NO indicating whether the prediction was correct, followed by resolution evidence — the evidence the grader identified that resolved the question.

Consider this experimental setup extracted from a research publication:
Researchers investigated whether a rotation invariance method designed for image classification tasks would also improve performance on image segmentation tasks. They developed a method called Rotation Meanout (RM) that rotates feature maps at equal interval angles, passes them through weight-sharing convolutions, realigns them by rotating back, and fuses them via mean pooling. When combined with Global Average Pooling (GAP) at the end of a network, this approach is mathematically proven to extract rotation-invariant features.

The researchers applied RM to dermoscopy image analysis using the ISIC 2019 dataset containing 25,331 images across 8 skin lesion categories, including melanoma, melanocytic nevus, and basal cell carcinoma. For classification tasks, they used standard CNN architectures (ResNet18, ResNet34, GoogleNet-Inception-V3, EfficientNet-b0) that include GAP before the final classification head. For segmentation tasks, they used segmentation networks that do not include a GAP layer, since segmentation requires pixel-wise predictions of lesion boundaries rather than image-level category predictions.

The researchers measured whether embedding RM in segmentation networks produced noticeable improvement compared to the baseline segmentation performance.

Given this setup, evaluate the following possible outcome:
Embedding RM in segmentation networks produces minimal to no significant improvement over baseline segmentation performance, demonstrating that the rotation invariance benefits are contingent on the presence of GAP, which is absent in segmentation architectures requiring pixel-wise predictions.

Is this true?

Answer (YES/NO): YES